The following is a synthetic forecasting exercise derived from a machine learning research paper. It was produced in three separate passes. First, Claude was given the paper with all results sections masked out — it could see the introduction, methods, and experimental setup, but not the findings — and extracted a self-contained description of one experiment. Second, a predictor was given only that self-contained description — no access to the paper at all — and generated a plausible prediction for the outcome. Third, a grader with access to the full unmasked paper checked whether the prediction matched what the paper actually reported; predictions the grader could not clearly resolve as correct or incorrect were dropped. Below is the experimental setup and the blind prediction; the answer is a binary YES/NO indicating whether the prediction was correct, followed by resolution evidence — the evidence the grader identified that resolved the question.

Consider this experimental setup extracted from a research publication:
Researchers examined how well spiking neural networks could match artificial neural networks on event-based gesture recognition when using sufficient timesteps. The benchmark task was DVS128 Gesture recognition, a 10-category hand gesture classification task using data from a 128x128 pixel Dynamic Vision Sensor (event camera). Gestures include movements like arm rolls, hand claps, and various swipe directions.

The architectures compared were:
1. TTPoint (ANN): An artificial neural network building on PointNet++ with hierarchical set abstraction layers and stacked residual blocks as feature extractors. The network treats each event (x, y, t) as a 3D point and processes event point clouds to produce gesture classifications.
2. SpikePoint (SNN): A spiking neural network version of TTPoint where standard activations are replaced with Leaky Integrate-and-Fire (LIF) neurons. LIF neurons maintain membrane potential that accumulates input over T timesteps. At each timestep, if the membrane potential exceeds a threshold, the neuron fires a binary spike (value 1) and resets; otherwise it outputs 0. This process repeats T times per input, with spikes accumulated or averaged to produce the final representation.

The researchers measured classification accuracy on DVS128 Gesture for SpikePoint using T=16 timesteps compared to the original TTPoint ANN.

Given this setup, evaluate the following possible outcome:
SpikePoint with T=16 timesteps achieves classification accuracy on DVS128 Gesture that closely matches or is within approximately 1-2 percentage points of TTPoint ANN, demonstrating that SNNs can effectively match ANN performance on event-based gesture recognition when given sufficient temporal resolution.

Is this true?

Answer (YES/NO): YES